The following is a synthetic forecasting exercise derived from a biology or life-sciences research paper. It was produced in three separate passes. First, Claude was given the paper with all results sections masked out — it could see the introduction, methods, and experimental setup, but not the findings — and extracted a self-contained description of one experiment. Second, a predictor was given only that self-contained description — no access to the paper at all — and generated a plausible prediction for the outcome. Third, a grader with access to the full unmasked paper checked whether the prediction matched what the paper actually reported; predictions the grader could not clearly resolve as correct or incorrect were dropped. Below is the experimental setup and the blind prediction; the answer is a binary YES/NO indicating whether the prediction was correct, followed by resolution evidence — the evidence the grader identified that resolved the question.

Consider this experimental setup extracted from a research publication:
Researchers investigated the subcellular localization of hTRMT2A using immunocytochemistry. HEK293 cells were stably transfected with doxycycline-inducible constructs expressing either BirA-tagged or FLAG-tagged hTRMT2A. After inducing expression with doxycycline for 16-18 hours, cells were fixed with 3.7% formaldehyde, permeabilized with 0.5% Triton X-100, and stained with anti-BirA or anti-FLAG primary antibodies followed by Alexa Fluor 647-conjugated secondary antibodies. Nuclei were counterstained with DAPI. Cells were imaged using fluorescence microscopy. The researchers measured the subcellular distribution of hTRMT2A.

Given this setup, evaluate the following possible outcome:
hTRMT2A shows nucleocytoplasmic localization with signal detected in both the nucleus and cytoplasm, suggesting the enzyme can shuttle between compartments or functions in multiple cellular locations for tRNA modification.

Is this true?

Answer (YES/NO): YES